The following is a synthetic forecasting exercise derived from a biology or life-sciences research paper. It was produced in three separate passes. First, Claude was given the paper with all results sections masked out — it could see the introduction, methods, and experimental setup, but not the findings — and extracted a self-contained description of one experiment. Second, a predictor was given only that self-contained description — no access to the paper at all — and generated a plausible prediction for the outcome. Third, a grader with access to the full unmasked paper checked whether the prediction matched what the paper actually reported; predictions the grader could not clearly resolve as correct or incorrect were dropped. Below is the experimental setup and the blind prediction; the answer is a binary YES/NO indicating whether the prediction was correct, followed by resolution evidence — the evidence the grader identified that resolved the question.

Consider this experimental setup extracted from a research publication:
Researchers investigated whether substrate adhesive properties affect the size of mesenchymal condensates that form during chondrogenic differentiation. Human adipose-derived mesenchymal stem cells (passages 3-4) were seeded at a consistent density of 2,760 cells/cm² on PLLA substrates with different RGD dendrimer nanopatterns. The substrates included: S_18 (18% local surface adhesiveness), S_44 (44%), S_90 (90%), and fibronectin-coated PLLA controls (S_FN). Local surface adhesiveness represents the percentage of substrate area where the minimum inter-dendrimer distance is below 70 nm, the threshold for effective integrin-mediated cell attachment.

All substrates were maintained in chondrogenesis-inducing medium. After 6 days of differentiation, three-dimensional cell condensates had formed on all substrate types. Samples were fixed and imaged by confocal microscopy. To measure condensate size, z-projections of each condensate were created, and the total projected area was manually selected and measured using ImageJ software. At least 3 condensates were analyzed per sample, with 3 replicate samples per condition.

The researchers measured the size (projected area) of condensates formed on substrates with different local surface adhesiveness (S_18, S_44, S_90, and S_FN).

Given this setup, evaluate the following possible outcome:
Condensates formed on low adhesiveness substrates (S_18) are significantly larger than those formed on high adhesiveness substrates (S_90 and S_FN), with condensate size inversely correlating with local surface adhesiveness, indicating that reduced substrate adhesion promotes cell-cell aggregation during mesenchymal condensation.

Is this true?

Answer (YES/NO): NO